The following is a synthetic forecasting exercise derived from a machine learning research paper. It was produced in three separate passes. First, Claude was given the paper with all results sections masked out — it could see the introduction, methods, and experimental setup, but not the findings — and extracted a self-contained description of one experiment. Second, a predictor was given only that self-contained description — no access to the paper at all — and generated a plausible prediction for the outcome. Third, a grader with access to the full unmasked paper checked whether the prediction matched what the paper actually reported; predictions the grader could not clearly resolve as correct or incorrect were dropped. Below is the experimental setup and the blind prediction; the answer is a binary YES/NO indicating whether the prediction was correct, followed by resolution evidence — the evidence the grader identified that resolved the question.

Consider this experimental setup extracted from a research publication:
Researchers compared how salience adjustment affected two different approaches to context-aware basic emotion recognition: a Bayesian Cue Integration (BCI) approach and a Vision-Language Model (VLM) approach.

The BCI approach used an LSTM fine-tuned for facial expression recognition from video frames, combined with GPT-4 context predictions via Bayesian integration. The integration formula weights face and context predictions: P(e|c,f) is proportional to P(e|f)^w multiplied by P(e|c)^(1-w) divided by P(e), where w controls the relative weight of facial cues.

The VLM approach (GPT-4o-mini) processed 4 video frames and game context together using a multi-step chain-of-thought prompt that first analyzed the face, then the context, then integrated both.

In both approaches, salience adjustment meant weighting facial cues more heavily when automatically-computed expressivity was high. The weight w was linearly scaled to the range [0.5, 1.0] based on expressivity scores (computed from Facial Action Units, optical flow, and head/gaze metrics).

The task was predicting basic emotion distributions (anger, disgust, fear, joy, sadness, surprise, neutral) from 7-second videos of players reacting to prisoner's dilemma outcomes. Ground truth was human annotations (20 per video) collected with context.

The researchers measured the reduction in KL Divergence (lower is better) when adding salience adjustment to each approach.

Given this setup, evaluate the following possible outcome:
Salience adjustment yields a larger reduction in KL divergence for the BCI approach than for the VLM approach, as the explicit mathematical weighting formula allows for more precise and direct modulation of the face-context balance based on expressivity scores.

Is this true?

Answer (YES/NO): YES